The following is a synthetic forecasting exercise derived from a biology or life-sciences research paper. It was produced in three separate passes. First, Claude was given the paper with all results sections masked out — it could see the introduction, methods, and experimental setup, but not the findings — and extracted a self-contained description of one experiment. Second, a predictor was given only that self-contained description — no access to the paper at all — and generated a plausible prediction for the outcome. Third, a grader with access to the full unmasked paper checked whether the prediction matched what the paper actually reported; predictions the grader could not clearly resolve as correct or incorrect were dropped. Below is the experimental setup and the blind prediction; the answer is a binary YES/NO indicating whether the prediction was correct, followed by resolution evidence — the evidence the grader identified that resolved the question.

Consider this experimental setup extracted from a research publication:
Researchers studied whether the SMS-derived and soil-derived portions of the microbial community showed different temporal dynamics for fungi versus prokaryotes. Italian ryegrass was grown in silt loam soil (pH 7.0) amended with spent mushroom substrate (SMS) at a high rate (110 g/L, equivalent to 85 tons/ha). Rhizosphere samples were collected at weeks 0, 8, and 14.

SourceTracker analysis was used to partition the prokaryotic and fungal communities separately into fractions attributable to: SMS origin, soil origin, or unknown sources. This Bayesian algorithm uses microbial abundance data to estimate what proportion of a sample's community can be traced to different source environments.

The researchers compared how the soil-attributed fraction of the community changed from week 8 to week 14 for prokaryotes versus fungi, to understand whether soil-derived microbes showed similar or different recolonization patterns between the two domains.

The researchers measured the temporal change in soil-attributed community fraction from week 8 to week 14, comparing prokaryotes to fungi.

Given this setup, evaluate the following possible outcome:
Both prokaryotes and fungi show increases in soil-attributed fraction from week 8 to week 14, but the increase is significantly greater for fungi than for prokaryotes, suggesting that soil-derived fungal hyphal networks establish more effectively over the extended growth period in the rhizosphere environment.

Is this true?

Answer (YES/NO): NO